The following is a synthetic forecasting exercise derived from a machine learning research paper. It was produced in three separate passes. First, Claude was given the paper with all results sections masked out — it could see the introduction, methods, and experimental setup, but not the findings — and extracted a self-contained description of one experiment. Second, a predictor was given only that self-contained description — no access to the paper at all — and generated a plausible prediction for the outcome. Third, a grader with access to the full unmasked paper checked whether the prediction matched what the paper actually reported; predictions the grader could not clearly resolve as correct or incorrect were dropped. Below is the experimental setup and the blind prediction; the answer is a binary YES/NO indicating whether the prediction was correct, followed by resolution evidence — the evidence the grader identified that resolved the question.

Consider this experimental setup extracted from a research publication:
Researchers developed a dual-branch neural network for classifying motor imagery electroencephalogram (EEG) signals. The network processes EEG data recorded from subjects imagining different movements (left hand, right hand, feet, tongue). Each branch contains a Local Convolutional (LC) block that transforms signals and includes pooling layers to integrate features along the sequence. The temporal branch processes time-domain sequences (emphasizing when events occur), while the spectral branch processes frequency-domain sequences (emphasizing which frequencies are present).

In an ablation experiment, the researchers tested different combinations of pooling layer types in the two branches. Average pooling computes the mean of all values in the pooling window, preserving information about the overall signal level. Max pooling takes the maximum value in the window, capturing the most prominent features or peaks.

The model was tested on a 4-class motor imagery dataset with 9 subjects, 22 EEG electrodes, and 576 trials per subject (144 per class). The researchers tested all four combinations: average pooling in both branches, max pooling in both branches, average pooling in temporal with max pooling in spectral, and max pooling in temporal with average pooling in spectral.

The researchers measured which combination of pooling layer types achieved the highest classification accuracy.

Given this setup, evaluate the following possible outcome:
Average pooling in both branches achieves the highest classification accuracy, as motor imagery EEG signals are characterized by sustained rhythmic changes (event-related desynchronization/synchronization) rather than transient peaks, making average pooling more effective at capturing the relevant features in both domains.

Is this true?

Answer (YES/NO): NO